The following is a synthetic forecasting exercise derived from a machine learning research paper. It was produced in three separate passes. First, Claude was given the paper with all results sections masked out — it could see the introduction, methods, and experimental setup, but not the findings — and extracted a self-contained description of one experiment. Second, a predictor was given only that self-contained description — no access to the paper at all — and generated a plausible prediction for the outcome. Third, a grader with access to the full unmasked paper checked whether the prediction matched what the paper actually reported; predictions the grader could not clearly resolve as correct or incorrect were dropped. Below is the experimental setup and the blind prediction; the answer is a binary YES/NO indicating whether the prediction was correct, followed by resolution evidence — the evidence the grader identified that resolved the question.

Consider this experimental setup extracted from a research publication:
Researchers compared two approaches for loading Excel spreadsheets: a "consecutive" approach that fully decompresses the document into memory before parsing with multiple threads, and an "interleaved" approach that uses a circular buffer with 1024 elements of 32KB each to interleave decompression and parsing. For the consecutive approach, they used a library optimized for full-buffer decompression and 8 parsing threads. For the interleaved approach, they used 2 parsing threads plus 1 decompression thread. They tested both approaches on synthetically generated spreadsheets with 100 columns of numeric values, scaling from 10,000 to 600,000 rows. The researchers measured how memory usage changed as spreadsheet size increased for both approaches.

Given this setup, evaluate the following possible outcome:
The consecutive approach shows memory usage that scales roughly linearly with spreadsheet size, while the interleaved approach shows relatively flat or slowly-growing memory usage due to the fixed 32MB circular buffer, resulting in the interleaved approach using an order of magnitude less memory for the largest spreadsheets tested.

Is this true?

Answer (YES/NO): NO